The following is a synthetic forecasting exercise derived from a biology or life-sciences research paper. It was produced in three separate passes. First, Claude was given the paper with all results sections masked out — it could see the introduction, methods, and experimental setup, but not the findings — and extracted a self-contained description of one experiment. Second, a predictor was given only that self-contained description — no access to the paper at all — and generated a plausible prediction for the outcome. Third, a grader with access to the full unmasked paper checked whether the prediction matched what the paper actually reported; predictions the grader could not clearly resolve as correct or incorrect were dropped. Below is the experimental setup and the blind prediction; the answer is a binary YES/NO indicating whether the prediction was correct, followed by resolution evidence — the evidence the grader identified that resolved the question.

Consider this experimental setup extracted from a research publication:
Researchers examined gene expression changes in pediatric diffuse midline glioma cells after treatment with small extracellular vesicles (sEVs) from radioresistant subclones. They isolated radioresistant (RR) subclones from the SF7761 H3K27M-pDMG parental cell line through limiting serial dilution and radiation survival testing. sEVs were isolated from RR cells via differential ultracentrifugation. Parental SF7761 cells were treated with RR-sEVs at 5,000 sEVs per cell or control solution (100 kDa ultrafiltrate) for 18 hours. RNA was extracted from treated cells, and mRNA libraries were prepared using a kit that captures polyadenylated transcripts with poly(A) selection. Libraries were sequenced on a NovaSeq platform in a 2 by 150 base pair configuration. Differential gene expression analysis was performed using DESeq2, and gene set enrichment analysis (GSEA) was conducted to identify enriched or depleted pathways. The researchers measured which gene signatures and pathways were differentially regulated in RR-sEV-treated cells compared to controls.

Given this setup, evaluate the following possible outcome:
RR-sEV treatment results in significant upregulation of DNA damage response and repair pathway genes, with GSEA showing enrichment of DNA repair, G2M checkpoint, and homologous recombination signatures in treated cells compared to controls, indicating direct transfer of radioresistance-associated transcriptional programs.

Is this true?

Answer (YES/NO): NO